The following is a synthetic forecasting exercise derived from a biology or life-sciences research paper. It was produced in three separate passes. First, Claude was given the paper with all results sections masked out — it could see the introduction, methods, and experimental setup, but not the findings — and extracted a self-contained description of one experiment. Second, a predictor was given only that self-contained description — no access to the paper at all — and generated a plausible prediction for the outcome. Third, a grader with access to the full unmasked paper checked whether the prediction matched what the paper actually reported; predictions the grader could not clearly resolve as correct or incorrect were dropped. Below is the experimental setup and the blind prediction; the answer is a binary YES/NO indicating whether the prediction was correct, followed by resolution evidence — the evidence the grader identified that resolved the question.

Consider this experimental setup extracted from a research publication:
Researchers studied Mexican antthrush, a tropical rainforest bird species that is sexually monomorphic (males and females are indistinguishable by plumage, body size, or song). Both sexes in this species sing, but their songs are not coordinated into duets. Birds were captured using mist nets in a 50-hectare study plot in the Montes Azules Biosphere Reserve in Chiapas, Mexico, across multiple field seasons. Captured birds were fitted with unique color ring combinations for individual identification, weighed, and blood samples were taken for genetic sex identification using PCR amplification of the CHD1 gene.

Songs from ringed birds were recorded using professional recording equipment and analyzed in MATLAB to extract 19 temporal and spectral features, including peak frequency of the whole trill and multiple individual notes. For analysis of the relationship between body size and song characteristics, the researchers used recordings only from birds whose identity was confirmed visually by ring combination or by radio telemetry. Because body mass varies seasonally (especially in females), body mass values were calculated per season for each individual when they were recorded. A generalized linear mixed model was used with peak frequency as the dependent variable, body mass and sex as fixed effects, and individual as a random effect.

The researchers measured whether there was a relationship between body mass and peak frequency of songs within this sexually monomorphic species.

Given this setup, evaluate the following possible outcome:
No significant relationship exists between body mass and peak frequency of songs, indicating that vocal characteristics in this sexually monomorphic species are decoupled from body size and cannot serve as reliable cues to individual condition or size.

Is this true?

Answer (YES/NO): NO